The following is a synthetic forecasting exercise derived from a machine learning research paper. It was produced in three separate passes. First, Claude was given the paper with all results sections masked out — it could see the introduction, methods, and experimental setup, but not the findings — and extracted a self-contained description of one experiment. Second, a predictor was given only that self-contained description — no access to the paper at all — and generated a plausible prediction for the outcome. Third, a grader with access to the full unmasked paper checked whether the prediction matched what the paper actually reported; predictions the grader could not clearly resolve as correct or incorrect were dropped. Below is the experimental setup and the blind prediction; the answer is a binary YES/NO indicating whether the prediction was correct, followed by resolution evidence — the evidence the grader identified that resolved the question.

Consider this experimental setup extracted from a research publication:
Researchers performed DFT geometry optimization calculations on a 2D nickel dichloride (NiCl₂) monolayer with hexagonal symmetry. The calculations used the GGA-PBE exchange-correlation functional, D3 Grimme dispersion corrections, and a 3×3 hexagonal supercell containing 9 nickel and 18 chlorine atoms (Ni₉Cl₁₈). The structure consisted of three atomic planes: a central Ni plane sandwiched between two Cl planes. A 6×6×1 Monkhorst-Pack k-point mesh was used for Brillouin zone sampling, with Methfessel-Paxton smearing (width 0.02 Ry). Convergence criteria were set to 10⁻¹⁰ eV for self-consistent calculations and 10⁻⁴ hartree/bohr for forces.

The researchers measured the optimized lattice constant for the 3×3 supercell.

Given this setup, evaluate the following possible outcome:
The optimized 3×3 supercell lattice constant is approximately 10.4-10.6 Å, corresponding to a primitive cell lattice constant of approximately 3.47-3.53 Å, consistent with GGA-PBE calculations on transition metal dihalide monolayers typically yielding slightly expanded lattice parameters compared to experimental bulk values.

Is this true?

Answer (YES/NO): NO